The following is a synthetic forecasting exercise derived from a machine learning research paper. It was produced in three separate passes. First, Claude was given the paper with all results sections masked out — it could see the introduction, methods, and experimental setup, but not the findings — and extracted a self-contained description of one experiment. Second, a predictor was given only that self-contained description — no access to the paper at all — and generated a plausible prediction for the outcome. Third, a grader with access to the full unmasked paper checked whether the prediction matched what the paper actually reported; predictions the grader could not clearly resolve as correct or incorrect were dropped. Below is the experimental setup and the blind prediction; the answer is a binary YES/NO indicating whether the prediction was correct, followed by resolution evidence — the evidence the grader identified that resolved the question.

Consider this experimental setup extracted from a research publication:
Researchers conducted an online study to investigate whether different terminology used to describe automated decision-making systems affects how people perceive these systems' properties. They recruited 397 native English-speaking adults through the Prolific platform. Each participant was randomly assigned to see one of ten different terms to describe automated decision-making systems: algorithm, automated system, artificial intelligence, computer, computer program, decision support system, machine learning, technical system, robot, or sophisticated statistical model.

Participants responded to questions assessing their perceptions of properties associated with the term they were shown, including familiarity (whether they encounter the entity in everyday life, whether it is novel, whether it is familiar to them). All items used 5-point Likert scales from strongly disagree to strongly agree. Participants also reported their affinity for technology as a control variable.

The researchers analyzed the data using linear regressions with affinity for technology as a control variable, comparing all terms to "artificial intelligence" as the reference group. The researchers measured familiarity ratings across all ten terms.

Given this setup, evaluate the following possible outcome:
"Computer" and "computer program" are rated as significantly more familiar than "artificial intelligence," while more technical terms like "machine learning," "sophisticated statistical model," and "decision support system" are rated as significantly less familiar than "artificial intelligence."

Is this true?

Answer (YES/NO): NO